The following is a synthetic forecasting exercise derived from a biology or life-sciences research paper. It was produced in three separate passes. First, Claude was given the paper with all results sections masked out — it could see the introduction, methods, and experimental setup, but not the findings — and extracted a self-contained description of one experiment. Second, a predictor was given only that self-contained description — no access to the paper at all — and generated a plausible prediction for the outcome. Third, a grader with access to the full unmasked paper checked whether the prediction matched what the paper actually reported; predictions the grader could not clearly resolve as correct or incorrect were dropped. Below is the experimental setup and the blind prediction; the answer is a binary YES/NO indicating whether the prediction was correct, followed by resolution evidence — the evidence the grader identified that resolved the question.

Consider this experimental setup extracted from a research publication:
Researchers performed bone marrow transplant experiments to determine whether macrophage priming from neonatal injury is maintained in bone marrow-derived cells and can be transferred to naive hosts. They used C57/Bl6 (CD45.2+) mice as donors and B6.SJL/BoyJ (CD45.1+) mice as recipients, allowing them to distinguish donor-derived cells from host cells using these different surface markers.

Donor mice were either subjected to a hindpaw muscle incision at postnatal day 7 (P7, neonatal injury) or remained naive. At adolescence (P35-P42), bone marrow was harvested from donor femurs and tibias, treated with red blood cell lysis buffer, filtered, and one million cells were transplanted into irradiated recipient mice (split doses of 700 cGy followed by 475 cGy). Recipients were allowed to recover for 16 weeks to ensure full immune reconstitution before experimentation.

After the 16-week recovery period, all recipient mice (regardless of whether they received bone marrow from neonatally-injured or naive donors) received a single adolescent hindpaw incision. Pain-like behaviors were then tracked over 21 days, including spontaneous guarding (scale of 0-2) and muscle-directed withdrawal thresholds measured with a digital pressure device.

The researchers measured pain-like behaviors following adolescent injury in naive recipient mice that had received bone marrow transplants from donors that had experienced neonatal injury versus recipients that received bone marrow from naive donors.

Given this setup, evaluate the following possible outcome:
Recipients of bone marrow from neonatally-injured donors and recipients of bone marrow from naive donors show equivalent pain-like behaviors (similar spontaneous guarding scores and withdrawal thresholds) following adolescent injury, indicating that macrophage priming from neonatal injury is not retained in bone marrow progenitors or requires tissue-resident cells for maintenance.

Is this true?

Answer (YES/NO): NO